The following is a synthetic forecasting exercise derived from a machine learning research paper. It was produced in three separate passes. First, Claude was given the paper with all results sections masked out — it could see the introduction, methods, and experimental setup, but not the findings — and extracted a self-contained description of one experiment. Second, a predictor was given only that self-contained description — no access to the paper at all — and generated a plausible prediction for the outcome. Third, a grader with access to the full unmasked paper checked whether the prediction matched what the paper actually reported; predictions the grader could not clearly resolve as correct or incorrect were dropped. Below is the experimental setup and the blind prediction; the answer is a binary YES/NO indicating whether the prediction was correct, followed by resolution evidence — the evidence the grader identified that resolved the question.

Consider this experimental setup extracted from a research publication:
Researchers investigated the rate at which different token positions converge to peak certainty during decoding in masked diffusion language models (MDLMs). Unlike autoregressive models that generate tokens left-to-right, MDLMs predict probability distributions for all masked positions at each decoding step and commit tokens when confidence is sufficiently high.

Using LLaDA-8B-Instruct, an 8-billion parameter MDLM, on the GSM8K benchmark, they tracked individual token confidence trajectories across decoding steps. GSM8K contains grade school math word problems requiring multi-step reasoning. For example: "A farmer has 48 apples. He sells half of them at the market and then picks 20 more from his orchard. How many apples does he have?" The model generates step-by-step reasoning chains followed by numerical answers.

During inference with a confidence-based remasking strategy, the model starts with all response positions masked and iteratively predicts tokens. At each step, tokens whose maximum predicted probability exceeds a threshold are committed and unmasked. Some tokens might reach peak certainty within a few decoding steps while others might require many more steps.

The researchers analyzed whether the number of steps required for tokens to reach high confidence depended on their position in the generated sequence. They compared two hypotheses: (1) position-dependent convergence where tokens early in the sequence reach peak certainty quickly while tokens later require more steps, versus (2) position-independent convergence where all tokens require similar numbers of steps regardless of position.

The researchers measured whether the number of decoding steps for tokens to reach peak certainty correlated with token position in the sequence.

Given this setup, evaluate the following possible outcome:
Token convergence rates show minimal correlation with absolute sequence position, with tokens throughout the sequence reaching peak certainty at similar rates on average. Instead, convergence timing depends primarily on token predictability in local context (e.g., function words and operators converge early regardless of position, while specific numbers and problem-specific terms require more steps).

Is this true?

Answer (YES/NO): NO